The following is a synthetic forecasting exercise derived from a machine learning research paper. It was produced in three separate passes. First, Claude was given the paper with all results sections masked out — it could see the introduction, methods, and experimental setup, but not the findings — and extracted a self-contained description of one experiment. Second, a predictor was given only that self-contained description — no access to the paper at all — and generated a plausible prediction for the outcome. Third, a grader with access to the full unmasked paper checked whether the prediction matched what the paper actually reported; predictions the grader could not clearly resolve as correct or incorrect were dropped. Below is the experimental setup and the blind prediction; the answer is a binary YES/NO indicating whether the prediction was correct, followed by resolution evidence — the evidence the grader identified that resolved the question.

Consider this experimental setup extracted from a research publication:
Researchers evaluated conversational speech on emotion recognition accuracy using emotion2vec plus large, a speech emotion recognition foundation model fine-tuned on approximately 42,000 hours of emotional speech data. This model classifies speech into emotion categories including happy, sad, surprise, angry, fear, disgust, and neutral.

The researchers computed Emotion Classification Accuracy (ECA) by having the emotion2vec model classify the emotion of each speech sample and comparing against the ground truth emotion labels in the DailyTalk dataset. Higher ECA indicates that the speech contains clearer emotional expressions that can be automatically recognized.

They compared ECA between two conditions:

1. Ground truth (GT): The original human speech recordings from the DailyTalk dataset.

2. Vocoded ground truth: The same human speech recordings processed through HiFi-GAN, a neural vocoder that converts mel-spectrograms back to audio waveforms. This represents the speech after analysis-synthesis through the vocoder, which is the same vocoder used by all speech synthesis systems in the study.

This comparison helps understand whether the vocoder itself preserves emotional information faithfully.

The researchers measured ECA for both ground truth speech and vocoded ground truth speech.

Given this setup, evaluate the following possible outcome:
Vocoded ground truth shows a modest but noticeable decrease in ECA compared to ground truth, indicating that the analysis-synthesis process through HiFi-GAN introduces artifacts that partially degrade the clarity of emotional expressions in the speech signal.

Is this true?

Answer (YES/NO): NO